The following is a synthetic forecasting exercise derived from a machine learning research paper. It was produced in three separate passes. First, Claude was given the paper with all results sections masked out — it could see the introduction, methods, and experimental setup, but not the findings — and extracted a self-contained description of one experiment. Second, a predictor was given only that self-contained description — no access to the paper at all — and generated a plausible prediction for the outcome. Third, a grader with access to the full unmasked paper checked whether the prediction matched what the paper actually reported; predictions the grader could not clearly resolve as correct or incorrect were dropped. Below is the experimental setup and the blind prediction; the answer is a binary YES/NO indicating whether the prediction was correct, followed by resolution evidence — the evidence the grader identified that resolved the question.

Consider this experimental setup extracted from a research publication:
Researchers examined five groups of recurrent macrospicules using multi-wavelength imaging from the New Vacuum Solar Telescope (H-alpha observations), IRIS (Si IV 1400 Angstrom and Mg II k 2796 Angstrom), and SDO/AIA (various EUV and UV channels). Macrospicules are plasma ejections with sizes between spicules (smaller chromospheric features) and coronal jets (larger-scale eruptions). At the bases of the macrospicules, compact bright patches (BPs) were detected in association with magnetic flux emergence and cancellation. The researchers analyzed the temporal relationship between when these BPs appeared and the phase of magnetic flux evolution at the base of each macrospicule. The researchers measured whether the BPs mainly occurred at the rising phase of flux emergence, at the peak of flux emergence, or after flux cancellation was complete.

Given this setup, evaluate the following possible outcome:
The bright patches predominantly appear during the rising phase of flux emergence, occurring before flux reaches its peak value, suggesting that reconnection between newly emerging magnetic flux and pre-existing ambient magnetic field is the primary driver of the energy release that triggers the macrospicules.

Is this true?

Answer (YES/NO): YES